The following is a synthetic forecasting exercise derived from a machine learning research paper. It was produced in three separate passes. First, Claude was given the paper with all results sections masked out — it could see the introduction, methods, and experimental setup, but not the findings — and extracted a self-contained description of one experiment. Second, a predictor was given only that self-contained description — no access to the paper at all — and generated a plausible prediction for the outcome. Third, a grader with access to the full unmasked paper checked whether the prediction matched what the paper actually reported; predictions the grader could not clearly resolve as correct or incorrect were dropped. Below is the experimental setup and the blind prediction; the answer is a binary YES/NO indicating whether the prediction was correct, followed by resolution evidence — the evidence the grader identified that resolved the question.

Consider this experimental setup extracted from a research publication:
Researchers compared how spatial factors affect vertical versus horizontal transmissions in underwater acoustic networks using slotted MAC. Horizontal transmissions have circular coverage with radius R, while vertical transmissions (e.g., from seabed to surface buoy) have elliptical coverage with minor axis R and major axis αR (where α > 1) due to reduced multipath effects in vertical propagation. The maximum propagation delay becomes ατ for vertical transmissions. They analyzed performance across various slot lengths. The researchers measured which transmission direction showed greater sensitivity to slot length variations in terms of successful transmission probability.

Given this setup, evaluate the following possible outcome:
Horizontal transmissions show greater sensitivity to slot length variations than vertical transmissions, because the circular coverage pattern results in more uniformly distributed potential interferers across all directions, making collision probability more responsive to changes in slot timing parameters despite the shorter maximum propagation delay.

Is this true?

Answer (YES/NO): NO